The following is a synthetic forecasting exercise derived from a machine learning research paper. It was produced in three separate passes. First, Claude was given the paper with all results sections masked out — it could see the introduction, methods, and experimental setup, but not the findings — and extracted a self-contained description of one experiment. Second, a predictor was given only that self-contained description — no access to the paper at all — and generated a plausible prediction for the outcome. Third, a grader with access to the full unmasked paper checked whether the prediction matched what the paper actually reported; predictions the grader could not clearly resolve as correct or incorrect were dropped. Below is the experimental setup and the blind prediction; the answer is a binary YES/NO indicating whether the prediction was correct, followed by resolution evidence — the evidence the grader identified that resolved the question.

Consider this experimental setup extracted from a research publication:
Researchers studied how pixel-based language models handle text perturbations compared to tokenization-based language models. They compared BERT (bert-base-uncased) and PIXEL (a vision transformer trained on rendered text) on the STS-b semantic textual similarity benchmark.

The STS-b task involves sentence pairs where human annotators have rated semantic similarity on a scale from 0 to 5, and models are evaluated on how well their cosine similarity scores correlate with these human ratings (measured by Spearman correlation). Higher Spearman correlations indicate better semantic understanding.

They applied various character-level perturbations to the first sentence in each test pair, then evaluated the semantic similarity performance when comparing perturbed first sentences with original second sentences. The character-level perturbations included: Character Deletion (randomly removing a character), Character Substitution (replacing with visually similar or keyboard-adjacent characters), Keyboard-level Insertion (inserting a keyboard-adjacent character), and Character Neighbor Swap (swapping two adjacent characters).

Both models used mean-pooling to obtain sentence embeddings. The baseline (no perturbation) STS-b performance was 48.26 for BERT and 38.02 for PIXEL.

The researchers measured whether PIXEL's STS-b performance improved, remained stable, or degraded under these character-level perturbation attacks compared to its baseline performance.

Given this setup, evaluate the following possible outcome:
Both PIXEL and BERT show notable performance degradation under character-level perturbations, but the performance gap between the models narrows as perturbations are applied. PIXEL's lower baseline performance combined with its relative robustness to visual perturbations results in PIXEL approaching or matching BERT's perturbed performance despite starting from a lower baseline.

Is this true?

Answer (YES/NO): NO